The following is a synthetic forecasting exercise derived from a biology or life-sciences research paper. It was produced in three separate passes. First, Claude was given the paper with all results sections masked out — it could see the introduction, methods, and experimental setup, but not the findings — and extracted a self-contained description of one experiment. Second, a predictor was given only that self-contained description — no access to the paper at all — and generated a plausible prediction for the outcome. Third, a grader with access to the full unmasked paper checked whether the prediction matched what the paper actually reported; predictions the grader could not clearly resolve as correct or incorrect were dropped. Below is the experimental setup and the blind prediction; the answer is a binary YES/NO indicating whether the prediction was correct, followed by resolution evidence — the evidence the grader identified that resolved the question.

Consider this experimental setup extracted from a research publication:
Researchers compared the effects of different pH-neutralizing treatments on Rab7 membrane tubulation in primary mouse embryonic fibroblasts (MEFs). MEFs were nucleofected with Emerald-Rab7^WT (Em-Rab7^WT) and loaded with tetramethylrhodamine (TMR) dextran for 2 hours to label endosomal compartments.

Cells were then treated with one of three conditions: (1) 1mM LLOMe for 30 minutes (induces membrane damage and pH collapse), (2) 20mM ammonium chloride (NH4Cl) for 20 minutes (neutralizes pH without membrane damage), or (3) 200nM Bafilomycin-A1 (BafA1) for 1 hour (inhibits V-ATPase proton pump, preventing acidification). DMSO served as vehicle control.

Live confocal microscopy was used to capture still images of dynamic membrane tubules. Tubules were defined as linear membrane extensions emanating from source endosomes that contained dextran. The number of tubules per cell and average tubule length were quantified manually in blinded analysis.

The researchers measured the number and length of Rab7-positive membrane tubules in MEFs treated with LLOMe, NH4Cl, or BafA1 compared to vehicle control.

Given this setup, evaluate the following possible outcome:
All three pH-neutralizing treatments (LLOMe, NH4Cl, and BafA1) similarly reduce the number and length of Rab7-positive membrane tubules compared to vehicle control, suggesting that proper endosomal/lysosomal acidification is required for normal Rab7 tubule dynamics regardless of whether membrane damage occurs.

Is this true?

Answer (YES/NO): YES